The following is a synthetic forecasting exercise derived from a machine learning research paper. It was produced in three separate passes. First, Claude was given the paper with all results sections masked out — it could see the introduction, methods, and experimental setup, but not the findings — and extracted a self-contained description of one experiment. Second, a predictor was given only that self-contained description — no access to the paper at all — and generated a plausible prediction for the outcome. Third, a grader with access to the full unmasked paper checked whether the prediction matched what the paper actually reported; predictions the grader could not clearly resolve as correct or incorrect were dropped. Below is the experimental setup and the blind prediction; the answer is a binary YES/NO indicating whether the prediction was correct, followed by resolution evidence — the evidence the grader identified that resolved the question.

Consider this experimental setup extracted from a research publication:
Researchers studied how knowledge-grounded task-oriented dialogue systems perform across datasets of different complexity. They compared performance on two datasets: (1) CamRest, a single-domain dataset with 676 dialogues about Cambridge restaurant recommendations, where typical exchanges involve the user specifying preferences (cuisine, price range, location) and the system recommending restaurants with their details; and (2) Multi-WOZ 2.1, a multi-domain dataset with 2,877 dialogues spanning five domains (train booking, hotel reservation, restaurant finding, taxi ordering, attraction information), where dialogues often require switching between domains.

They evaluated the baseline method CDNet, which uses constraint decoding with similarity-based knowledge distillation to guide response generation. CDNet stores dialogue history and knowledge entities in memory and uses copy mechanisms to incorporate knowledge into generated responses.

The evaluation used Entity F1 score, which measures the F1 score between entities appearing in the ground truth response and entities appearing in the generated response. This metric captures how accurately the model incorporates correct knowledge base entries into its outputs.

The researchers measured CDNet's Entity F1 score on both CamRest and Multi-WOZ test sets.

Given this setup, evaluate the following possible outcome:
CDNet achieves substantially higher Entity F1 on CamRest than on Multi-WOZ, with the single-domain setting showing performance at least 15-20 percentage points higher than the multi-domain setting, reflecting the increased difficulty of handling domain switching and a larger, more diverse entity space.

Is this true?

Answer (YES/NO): YES